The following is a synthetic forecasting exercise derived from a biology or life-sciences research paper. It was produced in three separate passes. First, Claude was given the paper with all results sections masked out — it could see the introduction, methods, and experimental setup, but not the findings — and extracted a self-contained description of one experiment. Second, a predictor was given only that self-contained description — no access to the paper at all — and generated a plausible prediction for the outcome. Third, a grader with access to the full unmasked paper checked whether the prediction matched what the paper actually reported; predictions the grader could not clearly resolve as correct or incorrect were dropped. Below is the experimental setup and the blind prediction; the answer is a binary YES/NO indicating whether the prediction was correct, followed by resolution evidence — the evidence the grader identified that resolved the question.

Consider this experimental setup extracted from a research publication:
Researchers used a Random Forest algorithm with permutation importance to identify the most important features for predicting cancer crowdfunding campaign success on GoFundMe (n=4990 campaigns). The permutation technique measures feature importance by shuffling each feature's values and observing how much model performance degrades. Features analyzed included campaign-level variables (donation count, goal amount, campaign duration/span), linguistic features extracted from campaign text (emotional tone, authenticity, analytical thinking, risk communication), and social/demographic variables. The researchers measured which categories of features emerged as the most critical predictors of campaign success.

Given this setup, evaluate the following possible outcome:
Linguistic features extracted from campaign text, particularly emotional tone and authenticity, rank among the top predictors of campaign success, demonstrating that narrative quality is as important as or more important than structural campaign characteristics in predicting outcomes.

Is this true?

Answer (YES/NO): NO